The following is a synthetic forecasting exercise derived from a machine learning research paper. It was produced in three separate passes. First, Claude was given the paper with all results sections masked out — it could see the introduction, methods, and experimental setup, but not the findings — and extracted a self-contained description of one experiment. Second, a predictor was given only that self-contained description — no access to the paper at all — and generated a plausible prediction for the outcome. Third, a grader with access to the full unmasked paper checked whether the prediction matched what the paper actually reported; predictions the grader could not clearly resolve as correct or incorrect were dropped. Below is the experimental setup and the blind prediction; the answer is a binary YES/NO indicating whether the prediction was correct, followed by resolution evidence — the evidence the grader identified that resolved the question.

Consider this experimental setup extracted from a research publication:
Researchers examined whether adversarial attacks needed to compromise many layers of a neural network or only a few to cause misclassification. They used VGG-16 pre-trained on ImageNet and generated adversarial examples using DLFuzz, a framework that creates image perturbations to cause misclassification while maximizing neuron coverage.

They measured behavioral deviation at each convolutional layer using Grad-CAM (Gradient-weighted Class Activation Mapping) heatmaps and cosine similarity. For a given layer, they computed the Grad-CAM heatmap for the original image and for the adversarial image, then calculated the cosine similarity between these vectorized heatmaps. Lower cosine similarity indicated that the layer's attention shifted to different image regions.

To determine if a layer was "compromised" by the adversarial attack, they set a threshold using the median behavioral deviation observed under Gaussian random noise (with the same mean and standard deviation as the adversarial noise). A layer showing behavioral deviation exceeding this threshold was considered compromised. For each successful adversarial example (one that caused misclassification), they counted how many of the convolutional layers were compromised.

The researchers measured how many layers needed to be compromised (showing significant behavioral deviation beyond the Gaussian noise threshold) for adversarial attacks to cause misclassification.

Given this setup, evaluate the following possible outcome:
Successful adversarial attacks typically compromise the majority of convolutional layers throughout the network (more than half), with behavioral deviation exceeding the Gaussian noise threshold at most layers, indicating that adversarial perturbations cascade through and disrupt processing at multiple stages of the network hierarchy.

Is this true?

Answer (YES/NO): NO